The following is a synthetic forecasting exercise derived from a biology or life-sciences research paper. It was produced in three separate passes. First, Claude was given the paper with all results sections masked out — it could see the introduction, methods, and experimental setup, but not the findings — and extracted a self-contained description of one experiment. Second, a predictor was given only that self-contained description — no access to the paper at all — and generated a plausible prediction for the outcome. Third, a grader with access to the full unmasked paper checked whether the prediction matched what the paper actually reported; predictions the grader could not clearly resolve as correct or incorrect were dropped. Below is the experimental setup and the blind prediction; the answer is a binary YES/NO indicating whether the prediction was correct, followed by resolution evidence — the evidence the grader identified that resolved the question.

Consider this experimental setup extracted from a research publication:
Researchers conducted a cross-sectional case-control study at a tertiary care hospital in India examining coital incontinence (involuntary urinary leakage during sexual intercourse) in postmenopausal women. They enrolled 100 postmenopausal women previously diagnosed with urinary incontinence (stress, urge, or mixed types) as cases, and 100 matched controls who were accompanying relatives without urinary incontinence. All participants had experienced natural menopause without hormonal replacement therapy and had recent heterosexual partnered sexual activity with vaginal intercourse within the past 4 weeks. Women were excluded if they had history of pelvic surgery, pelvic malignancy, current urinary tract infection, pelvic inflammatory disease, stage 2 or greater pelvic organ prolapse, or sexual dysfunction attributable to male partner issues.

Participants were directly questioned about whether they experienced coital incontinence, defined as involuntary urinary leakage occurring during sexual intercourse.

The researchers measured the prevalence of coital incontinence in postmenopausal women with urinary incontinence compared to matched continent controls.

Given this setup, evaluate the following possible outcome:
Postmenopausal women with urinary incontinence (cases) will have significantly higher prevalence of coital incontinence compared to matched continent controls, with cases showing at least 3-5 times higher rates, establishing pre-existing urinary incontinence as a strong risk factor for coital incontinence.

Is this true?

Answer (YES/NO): YES